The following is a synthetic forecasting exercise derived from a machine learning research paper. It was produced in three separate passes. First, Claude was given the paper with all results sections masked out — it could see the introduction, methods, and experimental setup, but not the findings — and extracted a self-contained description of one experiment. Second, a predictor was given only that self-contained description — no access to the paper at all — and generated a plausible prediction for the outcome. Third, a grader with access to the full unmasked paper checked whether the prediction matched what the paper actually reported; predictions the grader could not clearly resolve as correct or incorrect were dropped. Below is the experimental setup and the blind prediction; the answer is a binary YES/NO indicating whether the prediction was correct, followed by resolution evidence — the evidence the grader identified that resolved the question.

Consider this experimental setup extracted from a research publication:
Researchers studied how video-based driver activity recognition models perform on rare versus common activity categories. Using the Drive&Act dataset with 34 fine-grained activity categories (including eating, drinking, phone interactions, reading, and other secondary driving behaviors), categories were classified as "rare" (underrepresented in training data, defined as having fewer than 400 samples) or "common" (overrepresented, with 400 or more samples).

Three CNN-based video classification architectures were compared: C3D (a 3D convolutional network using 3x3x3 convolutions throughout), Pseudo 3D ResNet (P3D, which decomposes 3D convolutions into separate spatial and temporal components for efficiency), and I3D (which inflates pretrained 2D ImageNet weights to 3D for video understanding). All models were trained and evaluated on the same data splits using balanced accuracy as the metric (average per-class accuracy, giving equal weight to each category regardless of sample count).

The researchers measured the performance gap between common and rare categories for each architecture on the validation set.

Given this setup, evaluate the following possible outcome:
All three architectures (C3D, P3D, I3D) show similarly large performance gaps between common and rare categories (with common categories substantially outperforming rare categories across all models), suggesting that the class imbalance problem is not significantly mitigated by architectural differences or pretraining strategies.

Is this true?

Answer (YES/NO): NO